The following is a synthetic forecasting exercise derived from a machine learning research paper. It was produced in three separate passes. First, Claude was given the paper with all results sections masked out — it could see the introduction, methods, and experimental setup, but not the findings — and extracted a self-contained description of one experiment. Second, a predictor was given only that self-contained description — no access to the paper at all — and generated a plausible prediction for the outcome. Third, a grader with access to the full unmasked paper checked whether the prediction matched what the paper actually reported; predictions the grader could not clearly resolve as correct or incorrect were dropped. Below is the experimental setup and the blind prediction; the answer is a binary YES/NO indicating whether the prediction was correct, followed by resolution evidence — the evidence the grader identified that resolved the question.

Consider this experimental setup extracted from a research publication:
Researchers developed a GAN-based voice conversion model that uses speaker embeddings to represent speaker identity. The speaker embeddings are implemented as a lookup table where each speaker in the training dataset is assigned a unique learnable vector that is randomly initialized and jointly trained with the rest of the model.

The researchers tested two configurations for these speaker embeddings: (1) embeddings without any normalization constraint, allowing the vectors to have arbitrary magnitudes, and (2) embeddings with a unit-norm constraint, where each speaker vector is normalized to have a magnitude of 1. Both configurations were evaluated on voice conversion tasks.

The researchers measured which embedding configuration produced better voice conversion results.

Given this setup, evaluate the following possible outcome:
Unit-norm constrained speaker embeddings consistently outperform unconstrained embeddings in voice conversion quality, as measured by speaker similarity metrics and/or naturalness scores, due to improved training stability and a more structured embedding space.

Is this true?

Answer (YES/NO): NO